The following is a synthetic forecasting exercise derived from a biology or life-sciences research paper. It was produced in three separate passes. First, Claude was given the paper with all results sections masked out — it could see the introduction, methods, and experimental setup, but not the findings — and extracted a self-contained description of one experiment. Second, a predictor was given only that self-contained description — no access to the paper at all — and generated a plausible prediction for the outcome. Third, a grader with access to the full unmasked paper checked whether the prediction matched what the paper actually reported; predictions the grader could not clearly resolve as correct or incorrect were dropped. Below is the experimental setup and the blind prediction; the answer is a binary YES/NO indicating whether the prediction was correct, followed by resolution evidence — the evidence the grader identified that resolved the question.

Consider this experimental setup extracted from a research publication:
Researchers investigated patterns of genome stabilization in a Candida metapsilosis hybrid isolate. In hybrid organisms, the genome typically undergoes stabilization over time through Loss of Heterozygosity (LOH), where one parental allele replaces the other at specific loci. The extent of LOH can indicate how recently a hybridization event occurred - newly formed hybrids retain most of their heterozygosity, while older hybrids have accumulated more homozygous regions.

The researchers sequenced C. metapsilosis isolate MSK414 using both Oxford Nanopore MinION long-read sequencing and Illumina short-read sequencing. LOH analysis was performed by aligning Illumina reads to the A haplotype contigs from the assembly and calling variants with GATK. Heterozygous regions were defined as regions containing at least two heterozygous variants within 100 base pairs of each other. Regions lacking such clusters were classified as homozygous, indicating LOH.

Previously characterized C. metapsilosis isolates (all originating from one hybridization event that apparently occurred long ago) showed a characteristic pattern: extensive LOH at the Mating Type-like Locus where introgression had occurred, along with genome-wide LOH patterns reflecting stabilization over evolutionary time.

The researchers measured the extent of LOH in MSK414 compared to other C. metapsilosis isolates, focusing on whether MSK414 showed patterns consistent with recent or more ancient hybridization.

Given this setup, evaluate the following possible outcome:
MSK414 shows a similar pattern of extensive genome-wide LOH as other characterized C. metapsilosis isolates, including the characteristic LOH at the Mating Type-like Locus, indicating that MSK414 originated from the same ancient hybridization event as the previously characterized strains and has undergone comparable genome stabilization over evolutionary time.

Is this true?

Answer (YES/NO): NO